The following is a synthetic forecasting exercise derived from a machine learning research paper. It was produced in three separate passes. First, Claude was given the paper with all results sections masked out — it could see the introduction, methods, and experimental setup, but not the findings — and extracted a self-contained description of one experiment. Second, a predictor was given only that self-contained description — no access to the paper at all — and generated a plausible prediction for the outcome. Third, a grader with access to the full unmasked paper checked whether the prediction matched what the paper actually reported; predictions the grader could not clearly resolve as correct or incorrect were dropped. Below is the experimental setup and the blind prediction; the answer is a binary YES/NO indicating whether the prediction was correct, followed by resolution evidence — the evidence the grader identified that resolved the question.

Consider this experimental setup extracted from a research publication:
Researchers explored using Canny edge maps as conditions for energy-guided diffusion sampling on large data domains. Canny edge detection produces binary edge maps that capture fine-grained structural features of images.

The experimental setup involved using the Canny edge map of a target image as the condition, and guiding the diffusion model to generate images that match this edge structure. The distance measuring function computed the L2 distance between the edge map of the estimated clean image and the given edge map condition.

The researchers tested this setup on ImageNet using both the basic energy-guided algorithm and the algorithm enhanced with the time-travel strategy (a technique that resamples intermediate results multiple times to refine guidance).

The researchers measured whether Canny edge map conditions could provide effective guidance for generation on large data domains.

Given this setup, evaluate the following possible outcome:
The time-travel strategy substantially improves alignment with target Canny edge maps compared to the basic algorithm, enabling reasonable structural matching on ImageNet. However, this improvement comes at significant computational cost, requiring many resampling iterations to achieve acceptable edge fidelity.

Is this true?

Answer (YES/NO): NO